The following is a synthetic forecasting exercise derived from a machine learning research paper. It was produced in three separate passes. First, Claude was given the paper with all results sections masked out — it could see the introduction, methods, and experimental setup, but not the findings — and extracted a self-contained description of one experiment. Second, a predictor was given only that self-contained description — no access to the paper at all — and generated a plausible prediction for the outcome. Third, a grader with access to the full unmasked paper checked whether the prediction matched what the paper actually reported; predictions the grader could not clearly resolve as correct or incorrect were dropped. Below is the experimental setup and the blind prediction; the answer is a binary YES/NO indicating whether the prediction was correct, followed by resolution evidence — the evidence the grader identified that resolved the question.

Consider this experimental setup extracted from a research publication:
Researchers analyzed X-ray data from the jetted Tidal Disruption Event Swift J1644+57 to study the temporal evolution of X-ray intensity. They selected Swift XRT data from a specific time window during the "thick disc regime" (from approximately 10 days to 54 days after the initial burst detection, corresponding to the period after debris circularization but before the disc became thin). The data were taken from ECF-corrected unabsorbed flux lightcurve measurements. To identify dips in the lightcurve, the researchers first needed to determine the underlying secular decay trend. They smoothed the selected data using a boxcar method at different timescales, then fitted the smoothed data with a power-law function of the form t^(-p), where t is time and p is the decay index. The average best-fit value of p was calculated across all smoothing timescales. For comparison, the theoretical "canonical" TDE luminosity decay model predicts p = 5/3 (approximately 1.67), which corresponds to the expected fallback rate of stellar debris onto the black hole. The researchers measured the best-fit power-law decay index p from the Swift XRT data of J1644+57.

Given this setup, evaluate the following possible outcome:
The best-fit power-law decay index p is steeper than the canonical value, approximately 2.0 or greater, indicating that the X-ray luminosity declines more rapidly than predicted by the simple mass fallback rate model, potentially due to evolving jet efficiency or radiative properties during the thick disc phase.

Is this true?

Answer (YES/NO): NO